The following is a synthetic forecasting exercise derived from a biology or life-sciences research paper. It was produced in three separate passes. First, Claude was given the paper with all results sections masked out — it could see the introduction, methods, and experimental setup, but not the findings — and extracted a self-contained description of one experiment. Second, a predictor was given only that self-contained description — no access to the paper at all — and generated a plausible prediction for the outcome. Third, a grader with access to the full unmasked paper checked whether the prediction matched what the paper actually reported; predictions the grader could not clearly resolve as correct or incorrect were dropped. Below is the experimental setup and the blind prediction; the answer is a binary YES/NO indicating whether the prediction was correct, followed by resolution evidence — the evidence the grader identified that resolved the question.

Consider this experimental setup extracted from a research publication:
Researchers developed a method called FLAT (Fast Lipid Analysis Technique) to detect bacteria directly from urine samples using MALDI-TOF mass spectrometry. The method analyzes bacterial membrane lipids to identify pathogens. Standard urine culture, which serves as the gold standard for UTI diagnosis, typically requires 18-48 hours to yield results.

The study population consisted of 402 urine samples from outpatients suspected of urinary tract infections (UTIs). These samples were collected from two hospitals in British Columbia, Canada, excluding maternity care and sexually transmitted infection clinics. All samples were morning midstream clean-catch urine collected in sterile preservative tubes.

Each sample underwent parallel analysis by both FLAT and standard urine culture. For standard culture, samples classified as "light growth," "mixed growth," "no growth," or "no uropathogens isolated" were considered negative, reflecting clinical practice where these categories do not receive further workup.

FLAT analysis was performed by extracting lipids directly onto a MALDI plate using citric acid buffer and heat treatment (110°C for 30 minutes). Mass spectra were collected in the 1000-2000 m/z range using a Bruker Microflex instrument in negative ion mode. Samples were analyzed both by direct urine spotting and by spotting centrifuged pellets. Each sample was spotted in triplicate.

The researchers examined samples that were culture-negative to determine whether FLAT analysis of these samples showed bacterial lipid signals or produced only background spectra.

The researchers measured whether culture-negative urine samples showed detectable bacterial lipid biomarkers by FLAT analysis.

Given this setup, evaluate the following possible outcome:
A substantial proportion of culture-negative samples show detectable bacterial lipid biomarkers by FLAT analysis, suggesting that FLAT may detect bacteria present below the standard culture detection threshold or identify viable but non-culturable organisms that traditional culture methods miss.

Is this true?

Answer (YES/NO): NO